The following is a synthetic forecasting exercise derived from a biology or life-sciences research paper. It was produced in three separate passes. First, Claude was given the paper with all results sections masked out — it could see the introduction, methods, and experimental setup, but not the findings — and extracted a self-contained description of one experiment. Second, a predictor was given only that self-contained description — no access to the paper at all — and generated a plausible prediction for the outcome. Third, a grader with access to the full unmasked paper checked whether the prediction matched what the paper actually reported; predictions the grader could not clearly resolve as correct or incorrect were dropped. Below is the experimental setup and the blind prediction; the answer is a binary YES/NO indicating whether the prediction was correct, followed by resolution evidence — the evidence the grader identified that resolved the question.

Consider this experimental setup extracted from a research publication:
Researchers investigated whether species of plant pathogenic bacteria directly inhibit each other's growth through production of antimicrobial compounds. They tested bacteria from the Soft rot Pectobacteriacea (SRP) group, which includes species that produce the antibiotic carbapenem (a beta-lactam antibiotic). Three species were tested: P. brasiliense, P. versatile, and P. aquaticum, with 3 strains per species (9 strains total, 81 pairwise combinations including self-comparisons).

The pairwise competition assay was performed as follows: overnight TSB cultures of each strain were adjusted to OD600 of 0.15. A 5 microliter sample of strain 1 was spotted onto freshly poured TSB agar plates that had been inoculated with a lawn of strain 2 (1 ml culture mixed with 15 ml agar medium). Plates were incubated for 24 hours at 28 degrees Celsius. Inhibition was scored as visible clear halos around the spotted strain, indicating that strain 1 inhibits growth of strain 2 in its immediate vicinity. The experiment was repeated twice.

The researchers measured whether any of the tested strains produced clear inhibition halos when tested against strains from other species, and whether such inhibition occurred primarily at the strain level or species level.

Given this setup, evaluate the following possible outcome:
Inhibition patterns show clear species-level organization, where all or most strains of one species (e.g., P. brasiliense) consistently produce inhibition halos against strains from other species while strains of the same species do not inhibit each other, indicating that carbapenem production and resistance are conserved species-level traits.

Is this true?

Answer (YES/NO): NO